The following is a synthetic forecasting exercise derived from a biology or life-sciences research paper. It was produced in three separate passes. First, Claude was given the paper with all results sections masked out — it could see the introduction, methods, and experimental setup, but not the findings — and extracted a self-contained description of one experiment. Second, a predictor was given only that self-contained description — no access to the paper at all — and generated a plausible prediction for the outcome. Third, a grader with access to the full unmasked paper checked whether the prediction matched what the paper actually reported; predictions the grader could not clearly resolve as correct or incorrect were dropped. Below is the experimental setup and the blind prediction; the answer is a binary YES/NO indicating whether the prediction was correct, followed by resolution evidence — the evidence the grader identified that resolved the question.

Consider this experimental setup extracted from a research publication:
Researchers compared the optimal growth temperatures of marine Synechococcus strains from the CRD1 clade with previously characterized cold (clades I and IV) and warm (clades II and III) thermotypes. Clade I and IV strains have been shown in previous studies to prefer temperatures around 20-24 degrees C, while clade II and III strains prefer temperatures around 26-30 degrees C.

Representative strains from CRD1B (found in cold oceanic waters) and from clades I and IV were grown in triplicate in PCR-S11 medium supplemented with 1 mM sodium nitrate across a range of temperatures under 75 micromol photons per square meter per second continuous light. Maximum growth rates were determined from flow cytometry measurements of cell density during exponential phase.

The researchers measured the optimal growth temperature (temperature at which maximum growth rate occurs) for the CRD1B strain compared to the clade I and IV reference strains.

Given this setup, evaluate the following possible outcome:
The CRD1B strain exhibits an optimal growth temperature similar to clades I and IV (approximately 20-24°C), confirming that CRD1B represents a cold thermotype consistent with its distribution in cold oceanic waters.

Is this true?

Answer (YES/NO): NO